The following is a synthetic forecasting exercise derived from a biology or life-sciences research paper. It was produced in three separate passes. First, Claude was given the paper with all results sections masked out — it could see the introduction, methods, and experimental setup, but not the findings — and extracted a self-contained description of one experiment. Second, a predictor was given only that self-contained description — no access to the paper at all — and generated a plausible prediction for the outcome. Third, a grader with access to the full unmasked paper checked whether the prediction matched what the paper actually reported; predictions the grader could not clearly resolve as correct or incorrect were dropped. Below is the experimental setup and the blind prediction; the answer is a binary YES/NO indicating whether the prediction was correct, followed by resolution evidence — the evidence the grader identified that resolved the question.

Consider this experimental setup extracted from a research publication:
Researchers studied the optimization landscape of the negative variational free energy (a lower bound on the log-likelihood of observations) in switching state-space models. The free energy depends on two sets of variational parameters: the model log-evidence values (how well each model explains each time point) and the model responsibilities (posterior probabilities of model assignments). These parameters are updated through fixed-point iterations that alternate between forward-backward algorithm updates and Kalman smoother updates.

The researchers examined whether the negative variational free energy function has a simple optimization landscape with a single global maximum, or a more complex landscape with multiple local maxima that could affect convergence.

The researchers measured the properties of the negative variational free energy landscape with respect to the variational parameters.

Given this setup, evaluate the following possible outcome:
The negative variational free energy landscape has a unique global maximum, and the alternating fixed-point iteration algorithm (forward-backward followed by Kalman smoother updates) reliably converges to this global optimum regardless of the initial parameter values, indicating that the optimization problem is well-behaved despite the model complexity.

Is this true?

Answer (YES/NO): NO